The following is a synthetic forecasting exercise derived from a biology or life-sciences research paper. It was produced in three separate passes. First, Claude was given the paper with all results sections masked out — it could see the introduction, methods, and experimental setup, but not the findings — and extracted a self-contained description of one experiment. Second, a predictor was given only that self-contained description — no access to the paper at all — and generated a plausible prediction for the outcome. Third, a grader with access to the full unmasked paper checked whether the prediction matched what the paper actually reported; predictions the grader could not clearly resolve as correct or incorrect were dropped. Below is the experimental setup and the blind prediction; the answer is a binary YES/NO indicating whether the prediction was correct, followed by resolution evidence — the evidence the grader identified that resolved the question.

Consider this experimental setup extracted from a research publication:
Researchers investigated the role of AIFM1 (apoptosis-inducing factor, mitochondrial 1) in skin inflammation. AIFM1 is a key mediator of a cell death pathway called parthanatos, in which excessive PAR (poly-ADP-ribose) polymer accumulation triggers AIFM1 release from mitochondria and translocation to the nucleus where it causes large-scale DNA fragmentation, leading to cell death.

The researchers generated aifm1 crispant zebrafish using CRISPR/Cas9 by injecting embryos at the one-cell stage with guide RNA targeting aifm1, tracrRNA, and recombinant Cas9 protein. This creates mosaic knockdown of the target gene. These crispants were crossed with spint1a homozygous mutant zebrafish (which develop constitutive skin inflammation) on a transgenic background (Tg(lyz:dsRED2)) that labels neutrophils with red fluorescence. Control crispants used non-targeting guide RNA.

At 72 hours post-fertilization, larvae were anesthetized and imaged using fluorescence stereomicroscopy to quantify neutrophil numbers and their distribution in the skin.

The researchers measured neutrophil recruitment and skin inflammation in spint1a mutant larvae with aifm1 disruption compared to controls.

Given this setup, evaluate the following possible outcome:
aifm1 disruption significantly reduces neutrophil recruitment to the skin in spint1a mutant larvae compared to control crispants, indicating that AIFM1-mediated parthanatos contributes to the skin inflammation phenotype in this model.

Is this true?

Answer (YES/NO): YES